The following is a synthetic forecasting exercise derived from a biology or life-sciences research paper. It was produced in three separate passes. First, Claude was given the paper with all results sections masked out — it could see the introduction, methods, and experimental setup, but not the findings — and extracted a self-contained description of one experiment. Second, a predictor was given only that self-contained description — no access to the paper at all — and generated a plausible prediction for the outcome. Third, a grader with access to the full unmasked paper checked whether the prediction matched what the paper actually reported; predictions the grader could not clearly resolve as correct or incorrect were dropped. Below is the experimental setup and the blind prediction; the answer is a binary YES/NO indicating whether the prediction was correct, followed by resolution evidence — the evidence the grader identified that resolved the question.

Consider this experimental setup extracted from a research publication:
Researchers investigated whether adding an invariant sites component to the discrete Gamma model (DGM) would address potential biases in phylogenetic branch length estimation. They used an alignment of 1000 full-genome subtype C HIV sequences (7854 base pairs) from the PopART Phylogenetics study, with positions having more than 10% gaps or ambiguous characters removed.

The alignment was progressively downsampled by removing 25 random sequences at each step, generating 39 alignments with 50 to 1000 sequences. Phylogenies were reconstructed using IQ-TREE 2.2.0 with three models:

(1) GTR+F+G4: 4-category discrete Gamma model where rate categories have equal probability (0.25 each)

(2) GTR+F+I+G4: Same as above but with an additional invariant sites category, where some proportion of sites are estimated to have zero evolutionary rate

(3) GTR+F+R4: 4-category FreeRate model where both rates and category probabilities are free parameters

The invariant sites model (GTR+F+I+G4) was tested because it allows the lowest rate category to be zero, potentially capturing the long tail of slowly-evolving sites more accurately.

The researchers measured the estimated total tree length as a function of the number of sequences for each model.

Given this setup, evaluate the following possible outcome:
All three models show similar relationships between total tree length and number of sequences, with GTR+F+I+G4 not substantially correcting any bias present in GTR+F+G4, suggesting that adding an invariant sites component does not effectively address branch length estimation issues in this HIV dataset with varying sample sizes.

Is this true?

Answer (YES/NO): NO